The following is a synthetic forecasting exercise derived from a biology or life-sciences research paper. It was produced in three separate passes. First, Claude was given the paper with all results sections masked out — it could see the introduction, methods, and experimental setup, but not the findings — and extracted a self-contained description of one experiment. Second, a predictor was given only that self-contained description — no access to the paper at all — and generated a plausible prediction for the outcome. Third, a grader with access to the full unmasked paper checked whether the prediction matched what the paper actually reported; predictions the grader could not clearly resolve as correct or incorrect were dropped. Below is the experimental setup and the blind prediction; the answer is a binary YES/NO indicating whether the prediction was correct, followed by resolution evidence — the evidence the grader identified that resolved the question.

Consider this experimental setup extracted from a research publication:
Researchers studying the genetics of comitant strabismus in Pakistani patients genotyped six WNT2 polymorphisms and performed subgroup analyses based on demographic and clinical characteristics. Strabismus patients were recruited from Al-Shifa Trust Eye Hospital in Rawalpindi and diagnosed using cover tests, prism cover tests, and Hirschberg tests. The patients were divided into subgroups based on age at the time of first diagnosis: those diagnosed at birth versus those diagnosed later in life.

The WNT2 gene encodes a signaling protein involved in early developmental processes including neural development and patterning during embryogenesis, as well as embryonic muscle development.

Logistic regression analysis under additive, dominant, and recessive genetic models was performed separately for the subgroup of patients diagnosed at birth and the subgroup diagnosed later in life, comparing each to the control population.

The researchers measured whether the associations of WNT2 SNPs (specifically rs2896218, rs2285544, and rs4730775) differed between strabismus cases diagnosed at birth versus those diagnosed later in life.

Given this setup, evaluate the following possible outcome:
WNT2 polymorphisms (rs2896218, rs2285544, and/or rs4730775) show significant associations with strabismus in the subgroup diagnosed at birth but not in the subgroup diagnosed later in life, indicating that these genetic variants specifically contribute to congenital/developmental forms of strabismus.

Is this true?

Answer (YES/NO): YES